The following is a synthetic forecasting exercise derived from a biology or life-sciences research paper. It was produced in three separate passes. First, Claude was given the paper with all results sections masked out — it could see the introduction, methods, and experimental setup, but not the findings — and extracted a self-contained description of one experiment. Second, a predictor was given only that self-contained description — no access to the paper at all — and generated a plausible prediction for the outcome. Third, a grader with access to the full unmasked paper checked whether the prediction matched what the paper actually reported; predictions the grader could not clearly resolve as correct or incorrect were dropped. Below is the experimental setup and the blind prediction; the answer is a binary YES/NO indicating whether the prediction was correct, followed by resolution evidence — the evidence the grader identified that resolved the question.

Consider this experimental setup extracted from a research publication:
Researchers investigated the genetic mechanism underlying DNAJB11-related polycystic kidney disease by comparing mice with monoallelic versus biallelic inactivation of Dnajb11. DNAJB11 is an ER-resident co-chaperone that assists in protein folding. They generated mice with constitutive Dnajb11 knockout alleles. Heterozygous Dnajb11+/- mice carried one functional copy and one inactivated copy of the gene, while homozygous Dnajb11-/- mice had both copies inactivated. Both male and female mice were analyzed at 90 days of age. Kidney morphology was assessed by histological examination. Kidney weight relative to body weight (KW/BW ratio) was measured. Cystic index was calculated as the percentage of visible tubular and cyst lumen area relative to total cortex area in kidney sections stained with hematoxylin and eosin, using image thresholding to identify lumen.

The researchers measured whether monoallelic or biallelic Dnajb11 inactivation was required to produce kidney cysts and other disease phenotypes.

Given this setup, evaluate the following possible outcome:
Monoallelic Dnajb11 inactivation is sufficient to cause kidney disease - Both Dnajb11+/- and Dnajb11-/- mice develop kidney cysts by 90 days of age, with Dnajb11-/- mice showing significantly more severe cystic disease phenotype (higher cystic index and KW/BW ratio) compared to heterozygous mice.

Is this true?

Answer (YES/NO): NO